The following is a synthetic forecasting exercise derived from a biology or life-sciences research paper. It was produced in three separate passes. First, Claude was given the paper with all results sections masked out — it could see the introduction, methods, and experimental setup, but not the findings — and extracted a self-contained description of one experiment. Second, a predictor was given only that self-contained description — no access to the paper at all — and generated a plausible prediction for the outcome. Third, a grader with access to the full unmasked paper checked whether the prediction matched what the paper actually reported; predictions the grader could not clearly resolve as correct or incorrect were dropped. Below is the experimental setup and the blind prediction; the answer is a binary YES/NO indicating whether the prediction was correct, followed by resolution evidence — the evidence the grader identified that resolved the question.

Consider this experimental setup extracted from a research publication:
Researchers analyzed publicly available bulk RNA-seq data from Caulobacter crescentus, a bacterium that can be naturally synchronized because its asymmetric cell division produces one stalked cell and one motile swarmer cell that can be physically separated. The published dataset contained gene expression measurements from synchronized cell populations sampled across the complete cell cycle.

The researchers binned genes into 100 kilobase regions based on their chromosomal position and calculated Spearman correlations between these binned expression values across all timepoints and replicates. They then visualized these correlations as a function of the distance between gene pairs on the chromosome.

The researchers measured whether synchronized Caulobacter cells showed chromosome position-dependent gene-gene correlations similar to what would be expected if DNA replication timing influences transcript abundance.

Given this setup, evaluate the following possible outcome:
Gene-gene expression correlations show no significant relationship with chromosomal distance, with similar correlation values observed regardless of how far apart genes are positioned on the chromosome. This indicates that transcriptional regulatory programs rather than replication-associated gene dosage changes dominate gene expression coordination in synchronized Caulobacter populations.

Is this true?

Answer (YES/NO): NO